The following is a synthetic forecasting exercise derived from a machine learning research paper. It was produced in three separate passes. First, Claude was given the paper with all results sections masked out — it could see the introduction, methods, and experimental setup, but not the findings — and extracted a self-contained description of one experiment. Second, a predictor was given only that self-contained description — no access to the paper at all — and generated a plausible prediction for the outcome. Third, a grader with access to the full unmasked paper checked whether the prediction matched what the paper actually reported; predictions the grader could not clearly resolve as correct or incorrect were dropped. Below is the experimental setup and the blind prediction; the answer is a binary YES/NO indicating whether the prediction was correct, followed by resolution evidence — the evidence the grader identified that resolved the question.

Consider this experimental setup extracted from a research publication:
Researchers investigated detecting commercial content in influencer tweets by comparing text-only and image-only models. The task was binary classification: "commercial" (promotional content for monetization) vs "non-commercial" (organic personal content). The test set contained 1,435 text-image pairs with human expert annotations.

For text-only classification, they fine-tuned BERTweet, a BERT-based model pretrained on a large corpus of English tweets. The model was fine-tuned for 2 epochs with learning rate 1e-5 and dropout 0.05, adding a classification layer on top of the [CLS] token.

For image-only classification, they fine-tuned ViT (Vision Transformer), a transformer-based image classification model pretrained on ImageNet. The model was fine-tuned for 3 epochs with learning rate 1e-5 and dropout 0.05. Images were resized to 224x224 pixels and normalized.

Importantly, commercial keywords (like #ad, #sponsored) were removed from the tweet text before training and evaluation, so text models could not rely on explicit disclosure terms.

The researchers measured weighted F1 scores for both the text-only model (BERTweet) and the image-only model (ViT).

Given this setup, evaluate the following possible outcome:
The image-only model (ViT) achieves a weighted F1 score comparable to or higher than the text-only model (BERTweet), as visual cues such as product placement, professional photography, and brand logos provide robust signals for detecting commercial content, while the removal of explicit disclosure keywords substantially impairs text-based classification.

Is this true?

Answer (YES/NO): NO